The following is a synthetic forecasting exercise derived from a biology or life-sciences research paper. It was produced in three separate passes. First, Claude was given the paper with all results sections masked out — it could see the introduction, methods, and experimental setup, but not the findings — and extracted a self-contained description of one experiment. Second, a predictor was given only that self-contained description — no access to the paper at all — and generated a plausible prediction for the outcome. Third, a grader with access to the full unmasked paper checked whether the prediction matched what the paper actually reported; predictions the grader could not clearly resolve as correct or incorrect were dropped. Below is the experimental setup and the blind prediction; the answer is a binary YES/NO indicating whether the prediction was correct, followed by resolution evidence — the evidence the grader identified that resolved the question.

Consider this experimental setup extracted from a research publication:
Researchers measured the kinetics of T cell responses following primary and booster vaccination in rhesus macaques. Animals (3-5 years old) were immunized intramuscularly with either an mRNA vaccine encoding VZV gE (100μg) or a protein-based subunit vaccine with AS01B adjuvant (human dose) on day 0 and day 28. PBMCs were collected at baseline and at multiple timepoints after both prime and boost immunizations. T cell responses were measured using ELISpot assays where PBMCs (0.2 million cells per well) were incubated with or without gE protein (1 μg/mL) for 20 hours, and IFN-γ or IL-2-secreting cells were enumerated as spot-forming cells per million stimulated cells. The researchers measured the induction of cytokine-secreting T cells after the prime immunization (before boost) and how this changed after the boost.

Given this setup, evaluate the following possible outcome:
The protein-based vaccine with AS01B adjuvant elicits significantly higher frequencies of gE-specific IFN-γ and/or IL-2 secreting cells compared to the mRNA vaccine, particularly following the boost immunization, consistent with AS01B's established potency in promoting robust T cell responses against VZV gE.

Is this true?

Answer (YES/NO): NO